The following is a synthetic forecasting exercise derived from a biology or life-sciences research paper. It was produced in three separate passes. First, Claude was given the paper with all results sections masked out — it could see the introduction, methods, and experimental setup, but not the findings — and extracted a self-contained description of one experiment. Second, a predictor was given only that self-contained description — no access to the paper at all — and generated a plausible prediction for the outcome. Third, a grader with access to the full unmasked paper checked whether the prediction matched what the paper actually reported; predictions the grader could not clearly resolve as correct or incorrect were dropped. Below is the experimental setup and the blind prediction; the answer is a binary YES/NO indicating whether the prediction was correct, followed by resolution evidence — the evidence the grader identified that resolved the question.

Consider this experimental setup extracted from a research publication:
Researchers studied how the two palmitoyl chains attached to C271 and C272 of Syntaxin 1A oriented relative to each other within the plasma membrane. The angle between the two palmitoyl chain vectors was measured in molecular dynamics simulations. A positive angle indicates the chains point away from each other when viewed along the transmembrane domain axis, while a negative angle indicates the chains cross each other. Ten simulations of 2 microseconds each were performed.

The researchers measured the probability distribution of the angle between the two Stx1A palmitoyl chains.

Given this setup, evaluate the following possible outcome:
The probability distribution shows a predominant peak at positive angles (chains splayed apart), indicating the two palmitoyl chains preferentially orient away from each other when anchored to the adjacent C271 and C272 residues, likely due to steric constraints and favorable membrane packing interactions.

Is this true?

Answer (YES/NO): NO